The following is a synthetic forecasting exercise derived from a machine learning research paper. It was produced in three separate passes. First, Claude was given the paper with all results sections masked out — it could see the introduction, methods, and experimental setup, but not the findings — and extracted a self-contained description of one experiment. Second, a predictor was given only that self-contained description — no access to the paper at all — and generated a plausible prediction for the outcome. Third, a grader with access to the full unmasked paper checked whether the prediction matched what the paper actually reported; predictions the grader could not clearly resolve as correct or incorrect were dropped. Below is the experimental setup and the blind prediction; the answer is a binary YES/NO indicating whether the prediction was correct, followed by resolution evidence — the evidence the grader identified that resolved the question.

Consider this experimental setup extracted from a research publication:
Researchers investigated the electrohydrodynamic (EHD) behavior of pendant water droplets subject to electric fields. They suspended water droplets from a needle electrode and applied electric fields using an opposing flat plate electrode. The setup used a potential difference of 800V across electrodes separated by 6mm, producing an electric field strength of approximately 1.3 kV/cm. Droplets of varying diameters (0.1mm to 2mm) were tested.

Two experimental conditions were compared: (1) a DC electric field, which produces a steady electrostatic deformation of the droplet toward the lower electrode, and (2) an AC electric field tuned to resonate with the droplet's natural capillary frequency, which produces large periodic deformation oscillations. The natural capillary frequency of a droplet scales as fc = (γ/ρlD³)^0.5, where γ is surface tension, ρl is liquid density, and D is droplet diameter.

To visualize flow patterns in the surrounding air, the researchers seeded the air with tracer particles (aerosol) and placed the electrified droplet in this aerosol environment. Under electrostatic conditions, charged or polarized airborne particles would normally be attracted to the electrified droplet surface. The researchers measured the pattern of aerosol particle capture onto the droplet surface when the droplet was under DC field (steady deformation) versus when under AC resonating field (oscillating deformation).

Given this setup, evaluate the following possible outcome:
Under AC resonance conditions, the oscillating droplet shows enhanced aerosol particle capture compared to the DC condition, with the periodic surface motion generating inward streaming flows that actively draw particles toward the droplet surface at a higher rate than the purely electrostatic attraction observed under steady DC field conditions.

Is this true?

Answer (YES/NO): NO